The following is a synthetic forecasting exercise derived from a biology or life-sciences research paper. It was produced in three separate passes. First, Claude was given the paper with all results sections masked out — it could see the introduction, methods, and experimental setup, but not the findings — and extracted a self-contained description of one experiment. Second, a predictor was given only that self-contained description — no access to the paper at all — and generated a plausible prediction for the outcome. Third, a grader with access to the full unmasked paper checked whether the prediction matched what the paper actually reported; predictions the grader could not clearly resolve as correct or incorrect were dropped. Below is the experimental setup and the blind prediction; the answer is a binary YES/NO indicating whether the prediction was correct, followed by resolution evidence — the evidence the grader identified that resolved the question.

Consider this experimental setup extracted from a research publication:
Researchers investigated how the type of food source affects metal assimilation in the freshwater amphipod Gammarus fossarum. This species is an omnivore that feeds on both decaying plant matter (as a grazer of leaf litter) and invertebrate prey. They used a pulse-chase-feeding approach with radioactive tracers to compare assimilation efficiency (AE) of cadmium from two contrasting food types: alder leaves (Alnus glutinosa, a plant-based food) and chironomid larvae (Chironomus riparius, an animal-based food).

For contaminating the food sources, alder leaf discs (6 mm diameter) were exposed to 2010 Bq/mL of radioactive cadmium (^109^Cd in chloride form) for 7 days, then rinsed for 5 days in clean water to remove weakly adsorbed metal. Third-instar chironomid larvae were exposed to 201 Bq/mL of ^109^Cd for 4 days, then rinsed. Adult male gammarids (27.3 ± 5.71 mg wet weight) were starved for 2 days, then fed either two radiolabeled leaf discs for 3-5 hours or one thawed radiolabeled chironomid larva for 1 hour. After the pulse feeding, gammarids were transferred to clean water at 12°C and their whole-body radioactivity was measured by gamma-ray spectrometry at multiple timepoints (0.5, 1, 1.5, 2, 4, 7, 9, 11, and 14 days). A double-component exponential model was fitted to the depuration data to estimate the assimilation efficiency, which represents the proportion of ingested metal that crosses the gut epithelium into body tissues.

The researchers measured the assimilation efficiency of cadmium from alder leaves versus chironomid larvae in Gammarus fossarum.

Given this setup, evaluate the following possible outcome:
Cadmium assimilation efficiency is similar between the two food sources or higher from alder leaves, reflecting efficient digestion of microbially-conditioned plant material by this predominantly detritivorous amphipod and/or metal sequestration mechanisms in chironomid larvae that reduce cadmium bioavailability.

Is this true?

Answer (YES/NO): YES